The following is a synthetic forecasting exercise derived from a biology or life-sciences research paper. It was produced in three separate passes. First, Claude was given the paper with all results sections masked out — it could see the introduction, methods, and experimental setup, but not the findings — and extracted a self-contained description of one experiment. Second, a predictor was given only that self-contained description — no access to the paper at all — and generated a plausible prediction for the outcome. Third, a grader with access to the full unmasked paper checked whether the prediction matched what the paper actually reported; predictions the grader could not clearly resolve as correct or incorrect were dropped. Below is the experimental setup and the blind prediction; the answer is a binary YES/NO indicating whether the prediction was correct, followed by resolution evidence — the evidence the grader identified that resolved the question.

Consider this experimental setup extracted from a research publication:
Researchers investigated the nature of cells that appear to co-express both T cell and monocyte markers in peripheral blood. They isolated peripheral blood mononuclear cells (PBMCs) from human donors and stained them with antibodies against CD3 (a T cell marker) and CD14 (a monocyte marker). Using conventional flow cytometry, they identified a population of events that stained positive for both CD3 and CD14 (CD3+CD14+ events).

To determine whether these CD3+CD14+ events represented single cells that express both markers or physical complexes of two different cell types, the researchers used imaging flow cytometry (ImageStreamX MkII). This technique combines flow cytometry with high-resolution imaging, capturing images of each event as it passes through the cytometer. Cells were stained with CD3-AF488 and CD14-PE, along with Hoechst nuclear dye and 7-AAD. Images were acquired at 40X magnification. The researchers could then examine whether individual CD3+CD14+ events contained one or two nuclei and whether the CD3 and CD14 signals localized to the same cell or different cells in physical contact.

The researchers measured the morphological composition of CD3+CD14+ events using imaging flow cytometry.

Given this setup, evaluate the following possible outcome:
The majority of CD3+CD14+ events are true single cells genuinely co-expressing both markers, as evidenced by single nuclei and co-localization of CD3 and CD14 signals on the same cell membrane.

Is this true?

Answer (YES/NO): NO